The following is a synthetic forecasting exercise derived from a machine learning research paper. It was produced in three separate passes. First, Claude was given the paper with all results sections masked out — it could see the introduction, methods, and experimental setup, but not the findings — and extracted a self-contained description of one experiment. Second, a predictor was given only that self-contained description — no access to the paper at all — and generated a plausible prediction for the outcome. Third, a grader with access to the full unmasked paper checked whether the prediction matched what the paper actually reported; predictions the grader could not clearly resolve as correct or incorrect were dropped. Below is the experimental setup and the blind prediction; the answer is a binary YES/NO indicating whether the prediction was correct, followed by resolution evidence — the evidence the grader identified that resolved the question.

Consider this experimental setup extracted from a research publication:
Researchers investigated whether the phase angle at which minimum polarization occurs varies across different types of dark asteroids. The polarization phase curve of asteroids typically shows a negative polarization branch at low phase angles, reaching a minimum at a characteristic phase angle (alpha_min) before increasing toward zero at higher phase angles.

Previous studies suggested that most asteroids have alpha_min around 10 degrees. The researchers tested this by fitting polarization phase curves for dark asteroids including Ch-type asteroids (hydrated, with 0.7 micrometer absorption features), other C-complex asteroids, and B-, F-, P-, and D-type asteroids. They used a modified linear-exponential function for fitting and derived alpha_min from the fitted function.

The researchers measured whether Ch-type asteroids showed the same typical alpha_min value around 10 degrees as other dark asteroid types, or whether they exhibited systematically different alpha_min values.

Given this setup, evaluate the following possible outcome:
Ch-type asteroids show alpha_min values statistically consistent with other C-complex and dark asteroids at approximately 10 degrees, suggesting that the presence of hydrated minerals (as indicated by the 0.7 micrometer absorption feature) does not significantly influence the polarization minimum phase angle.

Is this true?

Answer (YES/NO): NO